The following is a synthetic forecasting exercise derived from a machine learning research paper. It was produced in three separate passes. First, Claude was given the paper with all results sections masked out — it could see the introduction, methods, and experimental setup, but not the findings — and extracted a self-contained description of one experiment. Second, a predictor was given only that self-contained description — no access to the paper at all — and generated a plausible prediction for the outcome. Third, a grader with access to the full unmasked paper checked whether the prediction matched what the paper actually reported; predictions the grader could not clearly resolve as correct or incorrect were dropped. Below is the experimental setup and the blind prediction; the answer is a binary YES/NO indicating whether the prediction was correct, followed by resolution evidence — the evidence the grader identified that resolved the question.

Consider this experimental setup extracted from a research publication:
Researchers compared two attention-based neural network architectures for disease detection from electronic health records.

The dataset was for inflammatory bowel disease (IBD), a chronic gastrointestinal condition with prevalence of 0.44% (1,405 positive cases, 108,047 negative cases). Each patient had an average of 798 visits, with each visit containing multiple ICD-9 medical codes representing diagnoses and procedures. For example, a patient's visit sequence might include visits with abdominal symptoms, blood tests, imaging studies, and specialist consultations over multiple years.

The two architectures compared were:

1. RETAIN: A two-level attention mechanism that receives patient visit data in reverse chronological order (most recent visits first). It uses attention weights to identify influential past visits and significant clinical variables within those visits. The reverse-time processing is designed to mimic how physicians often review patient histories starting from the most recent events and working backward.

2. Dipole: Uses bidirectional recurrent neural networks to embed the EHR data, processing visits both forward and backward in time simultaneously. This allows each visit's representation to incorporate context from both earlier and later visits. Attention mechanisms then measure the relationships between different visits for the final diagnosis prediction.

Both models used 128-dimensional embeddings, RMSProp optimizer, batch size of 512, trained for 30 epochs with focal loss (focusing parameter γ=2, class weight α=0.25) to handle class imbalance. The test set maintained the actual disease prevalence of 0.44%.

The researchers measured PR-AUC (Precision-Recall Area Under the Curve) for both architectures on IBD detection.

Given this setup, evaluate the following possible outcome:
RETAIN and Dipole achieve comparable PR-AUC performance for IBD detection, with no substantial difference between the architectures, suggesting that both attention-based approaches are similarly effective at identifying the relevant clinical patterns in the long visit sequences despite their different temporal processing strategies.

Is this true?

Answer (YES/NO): NO